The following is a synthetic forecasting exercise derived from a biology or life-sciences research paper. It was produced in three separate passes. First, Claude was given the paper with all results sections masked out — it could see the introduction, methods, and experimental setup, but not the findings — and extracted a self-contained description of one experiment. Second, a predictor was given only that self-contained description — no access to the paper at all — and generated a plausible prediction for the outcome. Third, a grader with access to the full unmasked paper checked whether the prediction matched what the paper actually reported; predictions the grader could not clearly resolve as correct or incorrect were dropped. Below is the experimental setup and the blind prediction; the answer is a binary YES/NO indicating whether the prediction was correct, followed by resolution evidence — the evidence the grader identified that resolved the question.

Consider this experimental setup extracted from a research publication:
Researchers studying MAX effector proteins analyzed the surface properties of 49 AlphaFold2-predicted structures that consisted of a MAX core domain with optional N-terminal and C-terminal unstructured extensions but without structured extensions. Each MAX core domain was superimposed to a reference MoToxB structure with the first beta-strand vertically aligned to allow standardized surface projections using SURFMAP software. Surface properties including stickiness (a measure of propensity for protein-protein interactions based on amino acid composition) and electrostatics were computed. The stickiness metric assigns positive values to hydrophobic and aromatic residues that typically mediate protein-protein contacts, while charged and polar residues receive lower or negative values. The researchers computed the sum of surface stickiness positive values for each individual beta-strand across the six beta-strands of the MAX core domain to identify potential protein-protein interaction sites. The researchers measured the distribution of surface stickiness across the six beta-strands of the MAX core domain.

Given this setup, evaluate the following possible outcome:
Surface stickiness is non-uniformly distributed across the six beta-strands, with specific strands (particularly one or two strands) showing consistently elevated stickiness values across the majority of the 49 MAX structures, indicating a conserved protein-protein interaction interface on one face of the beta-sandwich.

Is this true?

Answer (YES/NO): NO